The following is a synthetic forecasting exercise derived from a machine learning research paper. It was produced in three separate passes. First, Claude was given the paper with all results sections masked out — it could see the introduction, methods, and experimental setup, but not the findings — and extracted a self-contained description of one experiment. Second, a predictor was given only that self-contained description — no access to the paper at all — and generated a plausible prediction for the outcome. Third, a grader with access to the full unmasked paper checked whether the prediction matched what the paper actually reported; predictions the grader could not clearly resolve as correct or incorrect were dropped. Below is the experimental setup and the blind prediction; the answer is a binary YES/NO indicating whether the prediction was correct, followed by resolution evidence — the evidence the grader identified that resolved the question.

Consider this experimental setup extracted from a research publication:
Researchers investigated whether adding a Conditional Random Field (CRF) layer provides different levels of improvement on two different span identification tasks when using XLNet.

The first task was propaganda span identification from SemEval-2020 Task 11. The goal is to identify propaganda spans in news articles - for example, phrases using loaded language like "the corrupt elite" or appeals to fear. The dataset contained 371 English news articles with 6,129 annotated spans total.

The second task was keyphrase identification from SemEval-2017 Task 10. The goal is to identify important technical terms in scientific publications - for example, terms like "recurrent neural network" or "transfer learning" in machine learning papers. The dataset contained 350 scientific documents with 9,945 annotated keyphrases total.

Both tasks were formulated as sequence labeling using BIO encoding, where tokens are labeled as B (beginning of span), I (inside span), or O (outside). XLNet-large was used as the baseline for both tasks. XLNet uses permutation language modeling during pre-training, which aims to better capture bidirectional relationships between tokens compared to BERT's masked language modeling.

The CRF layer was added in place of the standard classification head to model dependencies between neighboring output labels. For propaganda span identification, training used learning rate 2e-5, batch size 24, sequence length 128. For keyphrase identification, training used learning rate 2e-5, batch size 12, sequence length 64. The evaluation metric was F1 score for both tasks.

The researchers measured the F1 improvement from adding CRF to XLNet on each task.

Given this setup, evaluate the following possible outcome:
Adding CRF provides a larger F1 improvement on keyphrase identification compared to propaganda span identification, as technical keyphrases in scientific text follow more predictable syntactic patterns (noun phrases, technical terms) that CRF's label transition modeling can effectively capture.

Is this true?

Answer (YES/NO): YES